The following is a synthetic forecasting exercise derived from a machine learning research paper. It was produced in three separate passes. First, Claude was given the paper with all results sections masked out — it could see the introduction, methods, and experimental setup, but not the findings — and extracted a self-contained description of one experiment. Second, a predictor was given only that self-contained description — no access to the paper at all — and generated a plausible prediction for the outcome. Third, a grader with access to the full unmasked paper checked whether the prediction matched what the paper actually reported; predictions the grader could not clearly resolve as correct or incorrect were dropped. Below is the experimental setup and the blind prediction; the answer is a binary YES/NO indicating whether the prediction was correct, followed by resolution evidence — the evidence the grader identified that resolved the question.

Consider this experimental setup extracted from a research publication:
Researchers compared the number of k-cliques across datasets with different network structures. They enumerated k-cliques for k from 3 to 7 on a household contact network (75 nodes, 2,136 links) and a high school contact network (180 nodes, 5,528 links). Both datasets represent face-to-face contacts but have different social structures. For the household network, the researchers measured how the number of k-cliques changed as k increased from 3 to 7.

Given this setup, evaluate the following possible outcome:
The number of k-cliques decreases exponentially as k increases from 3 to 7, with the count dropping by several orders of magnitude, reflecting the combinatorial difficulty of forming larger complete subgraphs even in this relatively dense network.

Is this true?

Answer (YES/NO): NO